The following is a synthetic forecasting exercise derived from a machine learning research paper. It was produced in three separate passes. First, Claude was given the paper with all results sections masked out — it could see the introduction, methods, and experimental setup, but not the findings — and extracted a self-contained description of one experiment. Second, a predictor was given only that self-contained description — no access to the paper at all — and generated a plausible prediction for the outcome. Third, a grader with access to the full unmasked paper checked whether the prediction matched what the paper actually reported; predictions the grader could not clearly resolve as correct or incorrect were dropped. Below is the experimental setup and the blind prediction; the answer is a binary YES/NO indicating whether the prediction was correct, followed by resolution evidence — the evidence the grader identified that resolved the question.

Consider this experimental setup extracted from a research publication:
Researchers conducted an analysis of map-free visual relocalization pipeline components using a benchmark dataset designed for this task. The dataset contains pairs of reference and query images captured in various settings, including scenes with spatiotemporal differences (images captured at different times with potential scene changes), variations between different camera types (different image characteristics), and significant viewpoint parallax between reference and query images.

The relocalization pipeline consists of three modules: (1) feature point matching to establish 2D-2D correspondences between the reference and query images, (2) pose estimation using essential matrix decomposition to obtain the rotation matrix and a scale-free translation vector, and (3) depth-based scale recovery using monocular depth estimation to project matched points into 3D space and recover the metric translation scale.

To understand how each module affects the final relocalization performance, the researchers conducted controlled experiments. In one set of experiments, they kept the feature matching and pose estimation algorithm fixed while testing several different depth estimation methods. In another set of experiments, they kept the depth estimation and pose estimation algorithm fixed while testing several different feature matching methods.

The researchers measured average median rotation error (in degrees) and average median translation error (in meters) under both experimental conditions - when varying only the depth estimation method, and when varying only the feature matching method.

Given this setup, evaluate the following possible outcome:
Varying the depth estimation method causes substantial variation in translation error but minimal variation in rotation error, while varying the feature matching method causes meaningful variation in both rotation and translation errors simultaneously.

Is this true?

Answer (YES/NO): YES